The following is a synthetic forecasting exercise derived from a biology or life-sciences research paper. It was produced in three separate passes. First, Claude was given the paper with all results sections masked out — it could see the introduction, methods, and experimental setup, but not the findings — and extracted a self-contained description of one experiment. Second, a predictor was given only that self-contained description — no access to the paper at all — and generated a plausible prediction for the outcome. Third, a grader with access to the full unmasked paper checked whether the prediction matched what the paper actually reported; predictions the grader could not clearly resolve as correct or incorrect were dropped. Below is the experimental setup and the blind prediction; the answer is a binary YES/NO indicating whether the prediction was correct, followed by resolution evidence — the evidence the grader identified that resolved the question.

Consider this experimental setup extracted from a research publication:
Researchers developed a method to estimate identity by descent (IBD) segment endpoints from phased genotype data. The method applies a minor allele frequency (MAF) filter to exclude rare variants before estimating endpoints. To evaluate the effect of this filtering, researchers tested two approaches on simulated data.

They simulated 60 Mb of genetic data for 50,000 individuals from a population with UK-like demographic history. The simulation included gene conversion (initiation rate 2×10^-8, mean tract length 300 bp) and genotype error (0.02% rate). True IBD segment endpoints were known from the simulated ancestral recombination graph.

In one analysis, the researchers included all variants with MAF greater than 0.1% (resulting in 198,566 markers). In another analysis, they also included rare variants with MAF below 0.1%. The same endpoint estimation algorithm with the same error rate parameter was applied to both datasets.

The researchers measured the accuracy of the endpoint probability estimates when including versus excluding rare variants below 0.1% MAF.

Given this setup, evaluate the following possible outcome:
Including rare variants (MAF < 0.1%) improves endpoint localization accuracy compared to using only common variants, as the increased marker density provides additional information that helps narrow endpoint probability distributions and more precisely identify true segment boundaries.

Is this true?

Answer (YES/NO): NO